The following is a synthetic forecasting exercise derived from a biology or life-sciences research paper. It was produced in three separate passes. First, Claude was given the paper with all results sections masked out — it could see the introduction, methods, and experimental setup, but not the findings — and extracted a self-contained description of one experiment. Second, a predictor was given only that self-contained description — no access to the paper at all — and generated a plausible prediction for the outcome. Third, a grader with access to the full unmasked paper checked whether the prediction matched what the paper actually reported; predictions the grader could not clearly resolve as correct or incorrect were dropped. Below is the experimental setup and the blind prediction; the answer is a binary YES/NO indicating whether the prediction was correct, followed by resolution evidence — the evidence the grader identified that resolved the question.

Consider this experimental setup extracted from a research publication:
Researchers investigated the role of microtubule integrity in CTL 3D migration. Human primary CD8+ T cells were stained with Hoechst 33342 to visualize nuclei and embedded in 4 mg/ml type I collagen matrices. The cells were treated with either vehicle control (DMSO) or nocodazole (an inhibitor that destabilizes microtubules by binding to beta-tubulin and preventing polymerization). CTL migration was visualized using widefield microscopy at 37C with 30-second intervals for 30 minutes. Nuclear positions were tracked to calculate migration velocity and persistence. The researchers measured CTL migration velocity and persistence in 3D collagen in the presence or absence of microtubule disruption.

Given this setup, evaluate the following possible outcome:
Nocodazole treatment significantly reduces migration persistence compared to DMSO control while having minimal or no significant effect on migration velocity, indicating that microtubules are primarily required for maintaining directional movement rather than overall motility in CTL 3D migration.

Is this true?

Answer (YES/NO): NO